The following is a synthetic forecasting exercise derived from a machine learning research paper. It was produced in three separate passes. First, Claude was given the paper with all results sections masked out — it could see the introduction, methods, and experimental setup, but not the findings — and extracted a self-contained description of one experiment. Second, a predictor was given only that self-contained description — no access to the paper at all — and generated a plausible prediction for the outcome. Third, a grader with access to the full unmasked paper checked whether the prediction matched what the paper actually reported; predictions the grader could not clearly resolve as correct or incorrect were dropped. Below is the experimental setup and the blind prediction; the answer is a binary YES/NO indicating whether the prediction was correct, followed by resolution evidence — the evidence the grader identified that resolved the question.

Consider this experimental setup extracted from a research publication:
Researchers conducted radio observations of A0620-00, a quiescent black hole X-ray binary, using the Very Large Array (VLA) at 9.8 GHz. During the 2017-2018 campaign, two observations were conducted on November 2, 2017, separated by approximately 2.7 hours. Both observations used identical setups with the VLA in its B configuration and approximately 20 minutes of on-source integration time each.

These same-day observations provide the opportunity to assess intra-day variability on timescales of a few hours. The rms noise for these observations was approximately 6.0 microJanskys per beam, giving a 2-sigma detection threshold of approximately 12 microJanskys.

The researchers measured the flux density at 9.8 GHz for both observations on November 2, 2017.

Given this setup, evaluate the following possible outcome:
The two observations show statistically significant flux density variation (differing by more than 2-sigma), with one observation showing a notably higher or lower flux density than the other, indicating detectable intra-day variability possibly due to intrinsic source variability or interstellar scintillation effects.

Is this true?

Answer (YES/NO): NO